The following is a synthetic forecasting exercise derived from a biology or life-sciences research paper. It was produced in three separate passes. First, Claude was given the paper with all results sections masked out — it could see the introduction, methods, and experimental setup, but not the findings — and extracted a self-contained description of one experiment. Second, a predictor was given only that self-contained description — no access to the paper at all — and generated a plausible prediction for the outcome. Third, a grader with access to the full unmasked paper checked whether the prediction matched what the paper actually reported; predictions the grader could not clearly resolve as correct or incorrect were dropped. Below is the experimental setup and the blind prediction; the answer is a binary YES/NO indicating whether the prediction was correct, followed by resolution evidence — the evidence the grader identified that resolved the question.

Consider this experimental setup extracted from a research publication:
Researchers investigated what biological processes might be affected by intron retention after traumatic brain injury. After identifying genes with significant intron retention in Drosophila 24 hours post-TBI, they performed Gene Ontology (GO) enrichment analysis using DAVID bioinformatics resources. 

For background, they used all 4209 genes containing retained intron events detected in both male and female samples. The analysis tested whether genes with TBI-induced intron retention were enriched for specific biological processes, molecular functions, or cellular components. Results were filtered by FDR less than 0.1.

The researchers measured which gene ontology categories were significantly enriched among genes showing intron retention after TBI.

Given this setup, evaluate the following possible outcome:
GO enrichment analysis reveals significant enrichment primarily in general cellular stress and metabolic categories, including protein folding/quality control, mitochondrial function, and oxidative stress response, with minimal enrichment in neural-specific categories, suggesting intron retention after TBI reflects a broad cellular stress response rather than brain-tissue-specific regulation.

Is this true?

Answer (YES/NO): NO